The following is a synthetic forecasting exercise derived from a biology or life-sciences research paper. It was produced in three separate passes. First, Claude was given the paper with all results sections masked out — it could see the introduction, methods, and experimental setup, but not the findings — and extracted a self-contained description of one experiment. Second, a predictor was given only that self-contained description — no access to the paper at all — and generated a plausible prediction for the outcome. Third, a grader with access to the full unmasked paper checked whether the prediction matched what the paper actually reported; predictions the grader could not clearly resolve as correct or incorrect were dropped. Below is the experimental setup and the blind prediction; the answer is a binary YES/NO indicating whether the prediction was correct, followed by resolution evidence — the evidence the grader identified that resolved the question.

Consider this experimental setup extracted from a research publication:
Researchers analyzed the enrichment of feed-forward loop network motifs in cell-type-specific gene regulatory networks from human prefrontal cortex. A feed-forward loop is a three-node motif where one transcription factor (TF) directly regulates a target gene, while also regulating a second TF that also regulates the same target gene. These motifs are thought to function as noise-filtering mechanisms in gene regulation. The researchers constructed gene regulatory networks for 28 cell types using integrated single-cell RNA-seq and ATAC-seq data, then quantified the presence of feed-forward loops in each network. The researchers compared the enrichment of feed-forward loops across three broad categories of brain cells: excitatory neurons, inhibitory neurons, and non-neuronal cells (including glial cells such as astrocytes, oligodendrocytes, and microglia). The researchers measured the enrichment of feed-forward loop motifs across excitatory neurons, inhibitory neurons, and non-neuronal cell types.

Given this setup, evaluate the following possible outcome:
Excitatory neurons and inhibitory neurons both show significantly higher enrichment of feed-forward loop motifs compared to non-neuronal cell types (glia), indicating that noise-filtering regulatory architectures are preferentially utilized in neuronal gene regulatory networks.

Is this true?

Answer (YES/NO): NO